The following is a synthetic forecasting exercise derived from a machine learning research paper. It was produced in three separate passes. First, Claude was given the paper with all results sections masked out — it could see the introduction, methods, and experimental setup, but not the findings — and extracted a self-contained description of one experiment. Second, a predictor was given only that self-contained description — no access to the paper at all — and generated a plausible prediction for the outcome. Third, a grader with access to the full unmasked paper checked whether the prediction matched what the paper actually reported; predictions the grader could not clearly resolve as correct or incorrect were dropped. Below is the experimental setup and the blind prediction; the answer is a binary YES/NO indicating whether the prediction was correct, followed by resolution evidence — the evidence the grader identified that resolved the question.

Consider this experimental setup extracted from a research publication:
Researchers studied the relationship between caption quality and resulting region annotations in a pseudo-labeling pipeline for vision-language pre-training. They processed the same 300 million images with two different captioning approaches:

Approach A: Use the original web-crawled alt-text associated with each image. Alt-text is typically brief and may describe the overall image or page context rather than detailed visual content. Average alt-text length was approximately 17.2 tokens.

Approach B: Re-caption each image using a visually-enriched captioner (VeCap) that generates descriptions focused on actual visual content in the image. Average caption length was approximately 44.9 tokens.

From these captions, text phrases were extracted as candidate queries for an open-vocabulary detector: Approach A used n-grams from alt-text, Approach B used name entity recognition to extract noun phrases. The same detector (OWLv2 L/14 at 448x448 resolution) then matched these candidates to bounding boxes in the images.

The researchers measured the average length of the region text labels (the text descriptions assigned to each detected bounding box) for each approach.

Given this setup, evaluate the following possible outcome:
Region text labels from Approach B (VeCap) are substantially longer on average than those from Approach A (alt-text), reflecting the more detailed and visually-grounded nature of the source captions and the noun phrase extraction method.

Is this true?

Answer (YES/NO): NO